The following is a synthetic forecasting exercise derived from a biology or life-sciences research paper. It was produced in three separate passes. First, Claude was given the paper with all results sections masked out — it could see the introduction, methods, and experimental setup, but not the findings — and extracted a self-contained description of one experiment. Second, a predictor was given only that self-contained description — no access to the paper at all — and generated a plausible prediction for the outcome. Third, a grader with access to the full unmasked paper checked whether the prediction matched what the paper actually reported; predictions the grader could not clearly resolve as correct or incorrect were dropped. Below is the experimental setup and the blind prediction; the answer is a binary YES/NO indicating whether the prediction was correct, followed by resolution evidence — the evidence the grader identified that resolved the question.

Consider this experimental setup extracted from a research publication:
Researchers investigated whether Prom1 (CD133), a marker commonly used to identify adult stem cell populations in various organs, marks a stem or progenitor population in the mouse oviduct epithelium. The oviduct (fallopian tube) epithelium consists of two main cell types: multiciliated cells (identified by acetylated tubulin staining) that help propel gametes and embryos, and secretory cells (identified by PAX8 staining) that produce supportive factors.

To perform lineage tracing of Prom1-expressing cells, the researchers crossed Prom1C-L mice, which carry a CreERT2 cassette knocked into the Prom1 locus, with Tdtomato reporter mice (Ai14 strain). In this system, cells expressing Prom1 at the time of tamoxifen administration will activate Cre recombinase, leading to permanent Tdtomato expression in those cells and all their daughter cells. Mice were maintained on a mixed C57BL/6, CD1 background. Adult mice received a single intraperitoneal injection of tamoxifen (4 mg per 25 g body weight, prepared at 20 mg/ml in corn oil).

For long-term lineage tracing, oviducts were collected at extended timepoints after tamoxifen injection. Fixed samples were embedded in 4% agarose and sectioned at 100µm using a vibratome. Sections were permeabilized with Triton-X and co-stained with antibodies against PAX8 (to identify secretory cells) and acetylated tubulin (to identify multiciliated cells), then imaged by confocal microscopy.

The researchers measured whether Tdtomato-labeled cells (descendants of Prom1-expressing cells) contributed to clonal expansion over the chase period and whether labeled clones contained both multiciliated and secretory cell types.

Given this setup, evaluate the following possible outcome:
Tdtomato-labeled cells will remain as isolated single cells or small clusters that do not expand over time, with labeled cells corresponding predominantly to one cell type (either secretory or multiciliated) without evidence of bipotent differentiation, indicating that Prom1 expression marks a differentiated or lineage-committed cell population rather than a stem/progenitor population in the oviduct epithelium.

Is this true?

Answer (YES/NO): YES